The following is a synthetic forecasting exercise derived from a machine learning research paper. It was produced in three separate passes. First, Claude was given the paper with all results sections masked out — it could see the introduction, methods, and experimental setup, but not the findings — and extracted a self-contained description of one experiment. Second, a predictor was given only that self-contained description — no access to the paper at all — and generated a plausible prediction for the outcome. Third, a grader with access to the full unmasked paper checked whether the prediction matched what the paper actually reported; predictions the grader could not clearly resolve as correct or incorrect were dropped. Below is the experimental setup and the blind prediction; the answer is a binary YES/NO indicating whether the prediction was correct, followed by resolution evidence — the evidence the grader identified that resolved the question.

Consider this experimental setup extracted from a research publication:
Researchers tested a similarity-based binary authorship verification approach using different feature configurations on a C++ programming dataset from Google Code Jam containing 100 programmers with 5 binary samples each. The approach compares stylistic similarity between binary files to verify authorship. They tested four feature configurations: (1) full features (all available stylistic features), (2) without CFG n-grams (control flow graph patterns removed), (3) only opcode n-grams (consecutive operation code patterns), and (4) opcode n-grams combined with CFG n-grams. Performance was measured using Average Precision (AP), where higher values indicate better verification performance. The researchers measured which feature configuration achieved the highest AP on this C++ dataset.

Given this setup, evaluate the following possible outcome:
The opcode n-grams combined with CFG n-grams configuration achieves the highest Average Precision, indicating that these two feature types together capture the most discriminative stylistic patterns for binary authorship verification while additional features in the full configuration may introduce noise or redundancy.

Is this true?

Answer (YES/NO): YES